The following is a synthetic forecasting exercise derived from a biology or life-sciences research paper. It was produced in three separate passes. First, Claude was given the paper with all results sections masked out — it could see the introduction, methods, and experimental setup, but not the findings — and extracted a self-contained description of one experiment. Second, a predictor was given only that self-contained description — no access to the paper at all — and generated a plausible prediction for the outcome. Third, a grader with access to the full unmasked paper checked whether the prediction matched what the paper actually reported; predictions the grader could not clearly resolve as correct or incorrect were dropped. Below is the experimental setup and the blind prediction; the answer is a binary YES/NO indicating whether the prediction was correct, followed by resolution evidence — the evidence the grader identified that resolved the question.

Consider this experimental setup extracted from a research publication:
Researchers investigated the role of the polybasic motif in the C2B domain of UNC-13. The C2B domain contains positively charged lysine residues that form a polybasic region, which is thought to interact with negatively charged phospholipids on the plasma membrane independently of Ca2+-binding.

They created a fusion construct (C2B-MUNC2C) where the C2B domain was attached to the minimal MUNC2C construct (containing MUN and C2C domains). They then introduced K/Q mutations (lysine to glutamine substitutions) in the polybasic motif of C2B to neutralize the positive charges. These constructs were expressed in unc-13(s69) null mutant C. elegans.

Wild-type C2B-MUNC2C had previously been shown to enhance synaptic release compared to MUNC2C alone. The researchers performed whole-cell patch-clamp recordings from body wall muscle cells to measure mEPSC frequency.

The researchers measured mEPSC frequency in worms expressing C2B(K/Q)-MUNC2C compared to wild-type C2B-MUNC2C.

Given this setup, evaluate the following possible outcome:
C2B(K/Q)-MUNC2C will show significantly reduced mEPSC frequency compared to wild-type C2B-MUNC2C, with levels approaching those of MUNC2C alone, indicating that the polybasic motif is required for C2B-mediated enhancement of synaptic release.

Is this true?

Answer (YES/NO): NO